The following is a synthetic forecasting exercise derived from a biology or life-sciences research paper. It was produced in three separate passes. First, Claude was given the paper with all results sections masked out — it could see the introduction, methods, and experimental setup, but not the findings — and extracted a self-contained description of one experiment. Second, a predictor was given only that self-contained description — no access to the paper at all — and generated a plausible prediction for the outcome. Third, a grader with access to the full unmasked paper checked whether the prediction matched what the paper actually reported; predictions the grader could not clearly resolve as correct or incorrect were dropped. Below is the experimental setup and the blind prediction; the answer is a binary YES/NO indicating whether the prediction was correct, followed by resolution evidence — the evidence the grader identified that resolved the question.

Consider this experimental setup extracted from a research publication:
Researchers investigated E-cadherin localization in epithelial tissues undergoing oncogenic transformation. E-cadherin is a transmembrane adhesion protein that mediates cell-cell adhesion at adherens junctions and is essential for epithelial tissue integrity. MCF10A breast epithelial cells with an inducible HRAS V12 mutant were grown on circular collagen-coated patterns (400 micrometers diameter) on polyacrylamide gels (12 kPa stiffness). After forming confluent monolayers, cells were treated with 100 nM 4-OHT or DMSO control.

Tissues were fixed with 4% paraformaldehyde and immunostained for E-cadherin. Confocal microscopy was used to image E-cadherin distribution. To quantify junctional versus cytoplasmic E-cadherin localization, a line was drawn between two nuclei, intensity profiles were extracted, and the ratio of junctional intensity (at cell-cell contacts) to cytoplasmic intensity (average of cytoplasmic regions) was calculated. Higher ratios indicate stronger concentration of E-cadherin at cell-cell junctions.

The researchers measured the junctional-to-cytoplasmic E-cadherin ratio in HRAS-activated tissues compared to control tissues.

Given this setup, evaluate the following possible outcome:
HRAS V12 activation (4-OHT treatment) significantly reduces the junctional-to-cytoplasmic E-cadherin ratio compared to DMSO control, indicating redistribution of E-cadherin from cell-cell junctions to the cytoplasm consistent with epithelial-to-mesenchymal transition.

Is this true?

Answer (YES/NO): YES